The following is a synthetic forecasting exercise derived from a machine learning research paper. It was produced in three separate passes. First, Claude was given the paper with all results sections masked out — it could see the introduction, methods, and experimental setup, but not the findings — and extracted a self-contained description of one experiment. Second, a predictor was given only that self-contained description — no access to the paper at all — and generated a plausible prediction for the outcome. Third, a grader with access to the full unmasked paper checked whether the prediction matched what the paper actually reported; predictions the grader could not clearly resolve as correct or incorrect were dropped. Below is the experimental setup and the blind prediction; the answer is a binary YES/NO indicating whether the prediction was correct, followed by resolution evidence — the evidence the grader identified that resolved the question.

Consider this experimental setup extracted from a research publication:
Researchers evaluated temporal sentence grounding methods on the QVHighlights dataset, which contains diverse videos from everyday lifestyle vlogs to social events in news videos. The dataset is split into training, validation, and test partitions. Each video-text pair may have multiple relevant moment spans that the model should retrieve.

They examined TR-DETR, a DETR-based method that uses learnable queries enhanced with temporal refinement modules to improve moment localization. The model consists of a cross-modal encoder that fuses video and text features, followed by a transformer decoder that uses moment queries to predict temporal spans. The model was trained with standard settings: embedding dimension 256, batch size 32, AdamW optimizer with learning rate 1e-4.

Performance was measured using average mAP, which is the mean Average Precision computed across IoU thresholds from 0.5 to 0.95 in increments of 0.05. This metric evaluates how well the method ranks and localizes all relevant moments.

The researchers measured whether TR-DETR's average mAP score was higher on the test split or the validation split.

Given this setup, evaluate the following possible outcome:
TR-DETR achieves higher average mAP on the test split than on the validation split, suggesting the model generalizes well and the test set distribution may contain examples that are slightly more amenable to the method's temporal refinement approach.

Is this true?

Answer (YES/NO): NO